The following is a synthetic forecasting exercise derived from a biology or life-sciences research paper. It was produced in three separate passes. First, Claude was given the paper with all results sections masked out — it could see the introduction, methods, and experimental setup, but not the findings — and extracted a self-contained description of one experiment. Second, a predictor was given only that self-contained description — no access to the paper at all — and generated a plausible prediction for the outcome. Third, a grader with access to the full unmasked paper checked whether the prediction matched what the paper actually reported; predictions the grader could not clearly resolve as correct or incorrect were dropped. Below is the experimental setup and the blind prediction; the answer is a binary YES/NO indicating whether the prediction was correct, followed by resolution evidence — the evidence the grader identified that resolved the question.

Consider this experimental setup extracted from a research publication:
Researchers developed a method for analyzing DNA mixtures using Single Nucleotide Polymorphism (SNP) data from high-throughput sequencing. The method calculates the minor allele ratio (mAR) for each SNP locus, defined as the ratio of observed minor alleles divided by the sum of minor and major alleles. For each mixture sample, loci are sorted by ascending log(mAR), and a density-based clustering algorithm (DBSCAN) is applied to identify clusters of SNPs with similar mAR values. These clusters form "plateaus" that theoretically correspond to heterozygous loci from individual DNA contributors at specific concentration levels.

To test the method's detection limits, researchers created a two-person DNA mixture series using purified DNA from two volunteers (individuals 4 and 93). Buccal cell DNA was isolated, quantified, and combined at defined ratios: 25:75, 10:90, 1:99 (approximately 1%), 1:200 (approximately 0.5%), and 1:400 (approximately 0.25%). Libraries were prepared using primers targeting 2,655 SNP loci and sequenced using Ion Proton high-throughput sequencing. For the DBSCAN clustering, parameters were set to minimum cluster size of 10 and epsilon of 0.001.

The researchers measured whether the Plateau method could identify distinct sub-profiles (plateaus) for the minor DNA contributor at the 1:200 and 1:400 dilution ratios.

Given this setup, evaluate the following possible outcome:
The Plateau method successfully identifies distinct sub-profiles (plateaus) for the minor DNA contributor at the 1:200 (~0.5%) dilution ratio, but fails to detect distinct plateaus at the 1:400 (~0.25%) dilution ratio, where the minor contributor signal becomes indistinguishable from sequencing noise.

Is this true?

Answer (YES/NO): YES